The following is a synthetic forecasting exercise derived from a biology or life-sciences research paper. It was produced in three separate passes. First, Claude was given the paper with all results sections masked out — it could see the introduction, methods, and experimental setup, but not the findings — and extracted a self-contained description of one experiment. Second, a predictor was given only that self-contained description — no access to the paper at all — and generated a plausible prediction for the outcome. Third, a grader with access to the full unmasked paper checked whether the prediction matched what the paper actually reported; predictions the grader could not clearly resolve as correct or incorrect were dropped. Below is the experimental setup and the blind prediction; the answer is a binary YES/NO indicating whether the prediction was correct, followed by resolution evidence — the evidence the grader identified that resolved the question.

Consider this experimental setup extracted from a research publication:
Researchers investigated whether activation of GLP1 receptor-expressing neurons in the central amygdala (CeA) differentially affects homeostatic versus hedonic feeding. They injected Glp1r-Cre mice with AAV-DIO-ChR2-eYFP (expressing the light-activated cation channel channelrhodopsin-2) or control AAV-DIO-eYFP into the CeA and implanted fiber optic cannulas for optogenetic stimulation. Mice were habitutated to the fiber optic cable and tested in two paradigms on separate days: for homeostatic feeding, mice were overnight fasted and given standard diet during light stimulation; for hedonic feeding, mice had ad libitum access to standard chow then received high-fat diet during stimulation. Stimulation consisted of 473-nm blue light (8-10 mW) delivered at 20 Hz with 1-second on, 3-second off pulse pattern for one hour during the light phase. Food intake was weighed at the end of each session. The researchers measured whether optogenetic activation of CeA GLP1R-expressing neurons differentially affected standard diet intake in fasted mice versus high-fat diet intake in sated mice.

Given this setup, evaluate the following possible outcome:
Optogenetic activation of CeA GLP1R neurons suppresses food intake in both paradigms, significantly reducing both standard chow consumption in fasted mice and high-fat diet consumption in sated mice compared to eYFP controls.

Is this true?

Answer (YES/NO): NO